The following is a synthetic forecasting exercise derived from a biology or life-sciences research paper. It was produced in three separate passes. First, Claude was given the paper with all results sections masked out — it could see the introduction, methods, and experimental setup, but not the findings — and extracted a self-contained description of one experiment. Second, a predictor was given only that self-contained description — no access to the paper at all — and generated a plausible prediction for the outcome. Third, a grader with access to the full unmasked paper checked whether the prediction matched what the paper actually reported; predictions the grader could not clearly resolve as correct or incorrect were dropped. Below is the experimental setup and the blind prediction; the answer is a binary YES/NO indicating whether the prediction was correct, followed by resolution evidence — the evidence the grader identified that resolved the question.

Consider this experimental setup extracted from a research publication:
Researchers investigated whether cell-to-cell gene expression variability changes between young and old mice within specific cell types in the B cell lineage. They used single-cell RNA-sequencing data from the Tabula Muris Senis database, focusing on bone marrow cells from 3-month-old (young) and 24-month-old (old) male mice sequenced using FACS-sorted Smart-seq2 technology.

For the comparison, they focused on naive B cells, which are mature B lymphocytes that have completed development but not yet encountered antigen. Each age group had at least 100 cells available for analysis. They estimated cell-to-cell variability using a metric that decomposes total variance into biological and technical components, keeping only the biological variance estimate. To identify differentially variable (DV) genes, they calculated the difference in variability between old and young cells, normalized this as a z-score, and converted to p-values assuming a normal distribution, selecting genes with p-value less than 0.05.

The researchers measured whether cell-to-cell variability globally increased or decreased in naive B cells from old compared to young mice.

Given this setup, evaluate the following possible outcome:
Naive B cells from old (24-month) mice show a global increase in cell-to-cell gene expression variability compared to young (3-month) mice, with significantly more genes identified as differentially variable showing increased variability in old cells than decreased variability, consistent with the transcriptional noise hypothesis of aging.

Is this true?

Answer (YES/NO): NO